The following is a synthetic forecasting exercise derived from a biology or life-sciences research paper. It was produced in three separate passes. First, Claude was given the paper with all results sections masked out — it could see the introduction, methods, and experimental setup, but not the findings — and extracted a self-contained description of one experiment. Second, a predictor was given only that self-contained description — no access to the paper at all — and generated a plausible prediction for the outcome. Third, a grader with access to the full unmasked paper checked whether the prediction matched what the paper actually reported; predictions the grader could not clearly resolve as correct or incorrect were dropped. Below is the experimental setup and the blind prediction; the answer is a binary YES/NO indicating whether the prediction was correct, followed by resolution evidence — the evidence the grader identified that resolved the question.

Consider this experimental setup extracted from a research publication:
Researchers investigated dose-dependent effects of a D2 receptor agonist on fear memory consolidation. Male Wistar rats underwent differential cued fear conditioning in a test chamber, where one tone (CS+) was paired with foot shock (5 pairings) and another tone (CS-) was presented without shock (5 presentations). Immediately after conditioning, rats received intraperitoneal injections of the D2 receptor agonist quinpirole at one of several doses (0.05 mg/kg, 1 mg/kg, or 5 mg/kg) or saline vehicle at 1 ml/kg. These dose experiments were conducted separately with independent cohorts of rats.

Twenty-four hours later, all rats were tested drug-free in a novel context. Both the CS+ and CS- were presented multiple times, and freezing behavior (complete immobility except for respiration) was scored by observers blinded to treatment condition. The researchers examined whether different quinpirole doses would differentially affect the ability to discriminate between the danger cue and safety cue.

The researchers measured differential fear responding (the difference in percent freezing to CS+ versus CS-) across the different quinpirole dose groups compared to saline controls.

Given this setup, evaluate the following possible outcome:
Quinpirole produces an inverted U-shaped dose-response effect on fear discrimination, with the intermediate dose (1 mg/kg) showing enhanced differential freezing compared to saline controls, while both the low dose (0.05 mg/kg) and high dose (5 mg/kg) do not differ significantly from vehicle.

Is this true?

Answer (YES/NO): NO